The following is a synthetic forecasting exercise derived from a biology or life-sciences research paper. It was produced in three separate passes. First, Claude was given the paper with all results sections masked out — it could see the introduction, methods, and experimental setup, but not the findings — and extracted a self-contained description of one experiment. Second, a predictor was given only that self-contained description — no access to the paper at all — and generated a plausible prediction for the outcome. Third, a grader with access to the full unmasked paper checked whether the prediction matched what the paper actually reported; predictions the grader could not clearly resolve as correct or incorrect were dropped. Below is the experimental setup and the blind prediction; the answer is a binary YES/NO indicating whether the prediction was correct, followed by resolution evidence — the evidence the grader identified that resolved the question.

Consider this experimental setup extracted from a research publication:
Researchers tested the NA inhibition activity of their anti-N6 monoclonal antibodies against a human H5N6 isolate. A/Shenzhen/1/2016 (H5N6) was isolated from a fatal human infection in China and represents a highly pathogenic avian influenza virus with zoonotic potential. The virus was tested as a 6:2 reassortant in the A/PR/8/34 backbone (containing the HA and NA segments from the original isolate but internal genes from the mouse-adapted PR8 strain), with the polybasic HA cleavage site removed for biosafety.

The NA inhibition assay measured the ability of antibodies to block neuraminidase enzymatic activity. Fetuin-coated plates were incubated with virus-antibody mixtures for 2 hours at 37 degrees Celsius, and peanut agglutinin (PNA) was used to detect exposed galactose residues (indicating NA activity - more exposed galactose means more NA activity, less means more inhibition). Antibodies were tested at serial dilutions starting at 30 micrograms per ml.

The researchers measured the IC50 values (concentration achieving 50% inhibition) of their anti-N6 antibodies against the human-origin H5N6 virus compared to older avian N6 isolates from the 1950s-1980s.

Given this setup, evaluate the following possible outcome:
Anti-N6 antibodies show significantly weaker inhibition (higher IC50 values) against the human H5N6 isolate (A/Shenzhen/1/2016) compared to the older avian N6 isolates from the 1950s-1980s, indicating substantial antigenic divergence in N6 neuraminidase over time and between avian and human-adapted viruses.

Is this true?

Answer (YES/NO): YES